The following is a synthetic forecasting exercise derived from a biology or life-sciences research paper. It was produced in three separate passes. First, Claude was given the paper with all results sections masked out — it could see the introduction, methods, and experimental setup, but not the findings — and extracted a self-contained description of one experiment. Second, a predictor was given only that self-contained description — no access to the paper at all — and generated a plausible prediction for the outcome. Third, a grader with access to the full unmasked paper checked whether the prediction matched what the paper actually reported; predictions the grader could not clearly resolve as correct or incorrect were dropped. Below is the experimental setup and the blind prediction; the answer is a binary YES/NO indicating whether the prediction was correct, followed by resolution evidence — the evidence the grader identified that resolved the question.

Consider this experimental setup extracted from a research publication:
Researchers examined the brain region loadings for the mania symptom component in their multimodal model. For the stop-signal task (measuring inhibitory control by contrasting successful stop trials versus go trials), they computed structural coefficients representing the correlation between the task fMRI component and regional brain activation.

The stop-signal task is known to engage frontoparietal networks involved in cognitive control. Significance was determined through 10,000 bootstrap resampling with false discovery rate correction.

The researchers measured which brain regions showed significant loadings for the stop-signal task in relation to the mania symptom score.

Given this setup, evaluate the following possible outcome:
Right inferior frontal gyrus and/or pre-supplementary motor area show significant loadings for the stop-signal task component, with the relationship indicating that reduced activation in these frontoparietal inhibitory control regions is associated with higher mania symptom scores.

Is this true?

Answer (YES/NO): NO